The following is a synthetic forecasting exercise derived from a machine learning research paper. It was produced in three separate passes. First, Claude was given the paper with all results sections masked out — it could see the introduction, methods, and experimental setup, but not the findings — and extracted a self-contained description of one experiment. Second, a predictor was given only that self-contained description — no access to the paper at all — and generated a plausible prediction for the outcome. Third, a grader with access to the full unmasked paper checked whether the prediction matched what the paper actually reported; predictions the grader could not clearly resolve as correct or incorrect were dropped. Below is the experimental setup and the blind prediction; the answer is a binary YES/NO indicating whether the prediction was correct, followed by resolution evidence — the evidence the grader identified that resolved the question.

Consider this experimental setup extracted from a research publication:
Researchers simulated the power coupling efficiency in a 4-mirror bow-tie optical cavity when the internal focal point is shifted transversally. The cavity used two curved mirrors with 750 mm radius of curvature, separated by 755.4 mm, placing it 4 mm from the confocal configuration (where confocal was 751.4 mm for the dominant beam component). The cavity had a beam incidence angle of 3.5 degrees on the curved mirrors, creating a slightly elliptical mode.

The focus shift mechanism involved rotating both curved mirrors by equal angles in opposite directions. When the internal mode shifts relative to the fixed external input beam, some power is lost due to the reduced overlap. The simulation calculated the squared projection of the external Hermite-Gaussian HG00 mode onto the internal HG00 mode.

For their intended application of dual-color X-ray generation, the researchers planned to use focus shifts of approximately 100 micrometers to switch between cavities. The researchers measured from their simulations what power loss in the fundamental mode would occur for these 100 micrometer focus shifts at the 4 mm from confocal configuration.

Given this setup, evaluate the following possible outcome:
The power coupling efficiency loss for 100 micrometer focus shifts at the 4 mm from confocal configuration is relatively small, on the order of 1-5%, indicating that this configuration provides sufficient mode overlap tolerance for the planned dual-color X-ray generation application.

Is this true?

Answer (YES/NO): NO